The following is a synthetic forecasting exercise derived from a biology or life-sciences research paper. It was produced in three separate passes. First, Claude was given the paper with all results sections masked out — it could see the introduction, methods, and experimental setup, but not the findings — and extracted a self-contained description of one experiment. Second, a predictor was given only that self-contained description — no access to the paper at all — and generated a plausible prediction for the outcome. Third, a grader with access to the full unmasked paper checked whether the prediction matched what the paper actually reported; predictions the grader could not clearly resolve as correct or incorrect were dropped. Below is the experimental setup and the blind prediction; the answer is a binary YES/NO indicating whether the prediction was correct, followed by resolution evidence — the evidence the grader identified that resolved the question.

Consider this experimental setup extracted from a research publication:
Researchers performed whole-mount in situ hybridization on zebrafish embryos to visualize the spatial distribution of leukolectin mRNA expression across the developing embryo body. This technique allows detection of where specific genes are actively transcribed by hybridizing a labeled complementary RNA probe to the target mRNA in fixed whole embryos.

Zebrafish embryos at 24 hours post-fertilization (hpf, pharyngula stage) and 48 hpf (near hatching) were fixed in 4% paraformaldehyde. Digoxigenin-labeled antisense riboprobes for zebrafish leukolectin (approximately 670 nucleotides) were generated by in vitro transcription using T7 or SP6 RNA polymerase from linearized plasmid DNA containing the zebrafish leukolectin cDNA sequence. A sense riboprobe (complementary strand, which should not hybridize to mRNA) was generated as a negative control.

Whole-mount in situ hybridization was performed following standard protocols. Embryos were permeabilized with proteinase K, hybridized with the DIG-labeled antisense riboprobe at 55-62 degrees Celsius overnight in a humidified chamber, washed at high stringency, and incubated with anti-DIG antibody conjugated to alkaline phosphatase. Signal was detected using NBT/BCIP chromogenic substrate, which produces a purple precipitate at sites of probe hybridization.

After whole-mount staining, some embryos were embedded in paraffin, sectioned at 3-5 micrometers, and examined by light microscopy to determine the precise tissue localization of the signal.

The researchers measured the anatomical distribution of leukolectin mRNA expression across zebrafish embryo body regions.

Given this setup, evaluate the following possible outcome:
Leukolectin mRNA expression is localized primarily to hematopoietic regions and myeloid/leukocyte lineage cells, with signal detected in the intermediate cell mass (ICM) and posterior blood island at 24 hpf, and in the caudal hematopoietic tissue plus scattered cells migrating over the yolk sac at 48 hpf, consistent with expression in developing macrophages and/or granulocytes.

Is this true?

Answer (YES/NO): NO